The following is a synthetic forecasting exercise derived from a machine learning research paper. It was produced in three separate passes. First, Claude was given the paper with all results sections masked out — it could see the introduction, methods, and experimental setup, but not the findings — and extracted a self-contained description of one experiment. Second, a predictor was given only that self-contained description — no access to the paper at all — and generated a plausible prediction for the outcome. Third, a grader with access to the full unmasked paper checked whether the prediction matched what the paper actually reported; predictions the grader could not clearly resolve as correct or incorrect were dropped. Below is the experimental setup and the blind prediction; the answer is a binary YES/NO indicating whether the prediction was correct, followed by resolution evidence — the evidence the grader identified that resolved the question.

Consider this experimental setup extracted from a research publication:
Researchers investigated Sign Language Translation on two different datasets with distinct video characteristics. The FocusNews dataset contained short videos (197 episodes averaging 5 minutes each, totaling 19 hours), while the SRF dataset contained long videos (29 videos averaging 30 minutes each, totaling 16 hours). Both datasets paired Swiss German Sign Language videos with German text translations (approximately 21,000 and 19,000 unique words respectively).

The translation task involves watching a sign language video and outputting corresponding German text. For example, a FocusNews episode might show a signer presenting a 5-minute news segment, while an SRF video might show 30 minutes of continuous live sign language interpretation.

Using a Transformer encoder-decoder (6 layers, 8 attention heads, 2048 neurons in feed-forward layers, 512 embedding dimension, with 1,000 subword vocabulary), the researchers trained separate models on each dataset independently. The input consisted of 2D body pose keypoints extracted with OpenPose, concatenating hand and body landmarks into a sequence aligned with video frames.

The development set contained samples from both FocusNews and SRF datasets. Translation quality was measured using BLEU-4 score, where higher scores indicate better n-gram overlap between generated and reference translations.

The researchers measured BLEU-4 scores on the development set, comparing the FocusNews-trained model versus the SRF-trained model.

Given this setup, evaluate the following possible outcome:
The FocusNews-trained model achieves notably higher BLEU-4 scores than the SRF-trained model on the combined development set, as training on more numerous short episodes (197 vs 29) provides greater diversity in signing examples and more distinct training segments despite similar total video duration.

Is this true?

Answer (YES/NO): NO